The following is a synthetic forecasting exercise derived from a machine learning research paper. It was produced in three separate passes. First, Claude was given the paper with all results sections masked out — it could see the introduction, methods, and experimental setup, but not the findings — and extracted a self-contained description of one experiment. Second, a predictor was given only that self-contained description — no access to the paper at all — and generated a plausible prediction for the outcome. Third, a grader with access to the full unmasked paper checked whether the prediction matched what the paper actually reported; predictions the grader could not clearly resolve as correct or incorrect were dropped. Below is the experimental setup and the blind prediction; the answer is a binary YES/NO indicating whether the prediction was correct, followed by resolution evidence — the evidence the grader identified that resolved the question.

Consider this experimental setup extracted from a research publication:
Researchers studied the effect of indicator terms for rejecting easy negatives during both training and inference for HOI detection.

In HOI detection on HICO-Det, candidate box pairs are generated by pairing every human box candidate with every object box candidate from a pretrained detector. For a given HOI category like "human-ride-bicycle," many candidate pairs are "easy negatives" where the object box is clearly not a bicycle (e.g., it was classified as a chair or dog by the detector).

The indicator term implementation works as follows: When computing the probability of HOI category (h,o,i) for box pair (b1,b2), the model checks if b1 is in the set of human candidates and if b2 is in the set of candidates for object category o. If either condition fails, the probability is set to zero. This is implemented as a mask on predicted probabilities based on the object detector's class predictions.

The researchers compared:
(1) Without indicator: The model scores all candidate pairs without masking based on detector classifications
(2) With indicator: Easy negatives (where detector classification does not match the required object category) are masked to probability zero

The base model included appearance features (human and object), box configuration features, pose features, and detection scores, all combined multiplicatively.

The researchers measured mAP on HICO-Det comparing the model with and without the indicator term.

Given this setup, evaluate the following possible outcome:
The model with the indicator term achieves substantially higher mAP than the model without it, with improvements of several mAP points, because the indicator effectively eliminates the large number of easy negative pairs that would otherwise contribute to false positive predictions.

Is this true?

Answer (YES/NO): NO